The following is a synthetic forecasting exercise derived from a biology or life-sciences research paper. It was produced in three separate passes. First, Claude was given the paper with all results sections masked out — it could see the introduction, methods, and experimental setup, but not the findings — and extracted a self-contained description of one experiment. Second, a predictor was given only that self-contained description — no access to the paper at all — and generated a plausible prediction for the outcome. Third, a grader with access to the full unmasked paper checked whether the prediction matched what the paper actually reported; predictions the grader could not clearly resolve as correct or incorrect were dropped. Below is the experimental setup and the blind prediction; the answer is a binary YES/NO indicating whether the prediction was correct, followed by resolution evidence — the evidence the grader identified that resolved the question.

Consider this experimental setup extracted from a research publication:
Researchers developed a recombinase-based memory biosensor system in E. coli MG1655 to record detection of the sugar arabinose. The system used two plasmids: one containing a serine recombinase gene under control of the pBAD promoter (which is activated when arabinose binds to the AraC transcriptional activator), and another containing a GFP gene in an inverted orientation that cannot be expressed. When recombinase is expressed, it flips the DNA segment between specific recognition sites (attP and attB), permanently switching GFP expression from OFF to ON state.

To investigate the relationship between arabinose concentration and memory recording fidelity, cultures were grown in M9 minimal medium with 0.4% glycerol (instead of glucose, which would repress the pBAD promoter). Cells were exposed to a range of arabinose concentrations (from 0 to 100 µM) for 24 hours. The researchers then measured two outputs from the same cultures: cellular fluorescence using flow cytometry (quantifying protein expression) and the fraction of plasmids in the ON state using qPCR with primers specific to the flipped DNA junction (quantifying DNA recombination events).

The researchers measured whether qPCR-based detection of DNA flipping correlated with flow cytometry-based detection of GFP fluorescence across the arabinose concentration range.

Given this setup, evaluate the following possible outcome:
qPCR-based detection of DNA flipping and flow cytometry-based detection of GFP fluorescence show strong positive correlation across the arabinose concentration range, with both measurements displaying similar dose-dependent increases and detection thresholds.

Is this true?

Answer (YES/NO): YES